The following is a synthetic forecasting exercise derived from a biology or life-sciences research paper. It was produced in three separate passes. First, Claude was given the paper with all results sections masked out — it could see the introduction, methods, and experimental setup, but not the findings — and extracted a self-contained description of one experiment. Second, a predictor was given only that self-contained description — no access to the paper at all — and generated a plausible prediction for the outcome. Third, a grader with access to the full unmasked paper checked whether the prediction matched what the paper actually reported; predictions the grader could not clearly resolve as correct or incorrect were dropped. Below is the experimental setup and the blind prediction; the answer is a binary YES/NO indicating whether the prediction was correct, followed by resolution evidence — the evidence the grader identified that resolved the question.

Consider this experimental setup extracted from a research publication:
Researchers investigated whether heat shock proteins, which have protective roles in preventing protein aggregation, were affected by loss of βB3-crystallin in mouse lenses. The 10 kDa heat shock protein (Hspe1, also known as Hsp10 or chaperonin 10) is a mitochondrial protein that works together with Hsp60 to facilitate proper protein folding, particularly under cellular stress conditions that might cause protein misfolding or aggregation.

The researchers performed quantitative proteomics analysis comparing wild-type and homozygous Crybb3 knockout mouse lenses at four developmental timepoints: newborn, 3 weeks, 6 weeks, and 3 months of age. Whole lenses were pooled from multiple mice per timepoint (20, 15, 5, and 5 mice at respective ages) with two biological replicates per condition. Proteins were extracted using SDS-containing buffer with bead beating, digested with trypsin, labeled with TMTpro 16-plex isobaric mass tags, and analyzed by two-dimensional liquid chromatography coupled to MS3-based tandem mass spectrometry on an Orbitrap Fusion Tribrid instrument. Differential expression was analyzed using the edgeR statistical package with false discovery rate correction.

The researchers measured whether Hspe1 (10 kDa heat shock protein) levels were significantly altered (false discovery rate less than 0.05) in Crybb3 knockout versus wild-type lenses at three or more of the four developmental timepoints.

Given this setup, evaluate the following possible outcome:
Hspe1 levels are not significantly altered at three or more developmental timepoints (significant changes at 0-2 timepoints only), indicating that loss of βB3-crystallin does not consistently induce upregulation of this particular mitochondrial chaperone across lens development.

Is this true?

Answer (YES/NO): NO